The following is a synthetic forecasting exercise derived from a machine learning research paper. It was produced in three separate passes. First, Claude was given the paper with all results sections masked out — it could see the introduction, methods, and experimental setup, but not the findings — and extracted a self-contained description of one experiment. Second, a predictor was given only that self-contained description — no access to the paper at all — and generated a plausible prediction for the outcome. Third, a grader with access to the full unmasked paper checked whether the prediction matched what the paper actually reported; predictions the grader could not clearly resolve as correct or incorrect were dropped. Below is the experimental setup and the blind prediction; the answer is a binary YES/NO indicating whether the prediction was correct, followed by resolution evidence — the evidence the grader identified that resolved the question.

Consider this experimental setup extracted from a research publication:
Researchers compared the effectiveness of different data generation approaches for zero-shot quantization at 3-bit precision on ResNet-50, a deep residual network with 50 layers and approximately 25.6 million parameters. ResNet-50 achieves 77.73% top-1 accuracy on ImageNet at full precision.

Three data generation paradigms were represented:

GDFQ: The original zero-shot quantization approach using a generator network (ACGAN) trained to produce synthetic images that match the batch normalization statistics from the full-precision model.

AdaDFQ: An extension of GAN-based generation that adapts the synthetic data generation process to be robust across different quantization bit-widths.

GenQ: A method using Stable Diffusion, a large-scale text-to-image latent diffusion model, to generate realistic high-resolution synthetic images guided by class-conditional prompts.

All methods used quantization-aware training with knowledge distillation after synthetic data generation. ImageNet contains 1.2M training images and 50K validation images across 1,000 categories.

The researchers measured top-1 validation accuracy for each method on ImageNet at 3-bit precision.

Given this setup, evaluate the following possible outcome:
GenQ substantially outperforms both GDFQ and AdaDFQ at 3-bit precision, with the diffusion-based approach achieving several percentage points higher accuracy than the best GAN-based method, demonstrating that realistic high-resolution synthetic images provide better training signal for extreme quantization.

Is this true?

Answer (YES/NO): YES